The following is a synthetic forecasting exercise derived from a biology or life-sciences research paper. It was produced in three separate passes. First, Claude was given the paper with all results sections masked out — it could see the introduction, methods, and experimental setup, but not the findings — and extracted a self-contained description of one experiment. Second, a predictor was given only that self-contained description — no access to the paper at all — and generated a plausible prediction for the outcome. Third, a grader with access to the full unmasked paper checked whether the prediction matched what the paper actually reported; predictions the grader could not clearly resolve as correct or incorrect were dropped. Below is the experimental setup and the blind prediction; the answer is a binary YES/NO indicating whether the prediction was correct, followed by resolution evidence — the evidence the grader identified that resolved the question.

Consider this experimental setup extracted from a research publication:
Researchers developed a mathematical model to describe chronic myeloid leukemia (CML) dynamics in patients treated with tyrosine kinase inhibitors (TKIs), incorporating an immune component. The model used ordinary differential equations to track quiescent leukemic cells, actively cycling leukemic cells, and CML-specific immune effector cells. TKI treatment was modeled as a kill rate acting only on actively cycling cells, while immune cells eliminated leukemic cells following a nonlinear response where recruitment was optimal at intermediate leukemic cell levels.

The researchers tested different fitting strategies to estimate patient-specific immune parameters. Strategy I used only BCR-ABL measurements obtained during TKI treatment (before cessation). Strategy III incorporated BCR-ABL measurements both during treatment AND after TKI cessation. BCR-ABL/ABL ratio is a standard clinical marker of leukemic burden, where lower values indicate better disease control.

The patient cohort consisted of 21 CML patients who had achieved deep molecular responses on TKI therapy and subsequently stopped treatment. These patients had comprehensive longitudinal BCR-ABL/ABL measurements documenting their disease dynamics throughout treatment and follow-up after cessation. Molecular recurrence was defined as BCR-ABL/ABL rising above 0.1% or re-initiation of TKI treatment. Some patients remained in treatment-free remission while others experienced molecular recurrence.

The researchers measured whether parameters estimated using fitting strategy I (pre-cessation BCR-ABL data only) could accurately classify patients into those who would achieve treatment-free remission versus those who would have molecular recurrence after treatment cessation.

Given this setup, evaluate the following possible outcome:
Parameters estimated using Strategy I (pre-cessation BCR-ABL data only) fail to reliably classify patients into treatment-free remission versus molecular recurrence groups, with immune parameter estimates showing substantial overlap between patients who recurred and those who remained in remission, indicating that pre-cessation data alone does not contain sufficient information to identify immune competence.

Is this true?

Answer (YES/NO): YES